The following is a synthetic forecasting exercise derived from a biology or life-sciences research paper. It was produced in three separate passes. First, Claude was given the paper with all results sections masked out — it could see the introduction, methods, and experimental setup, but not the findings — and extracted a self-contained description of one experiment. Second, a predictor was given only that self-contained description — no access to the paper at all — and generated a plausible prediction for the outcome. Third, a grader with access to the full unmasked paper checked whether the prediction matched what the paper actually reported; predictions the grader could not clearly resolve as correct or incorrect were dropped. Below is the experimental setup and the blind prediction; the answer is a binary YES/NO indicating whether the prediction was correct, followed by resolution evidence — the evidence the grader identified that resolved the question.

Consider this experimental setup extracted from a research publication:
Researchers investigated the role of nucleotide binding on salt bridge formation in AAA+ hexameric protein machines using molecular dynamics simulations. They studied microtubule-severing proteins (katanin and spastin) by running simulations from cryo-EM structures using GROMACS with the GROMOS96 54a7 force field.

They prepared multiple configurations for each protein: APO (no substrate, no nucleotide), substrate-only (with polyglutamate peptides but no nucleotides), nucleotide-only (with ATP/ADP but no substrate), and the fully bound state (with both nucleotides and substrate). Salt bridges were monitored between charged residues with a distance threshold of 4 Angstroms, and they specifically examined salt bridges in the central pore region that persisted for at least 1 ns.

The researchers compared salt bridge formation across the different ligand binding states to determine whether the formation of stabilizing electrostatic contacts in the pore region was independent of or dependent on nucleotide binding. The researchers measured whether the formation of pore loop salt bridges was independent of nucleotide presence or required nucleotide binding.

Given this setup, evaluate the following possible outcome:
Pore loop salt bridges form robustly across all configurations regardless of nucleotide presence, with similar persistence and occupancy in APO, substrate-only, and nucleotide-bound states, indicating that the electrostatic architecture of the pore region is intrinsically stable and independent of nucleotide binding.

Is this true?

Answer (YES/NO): NO